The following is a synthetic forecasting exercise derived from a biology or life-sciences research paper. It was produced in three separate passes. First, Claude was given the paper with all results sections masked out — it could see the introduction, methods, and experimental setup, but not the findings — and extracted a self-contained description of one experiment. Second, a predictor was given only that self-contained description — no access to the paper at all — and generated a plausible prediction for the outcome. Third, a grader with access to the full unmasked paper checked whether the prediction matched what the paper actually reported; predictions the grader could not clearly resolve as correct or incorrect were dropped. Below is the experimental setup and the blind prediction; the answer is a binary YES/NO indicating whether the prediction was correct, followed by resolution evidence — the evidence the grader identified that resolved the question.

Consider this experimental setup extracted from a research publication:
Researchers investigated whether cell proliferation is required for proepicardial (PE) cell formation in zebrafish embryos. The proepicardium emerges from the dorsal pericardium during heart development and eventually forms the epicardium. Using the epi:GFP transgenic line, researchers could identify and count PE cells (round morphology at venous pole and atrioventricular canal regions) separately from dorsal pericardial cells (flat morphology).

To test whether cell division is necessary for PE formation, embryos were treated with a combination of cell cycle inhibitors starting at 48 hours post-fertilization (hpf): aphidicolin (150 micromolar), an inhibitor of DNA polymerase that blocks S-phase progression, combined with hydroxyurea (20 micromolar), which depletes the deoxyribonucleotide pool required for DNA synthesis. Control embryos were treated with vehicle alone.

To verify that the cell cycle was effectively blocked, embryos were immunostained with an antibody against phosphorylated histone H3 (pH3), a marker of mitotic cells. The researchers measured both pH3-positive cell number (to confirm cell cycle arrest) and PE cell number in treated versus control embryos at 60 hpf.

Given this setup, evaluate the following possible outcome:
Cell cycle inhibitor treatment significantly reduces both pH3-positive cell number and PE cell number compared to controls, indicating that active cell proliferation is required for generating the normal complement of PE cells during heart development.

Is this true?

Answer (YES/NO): YES